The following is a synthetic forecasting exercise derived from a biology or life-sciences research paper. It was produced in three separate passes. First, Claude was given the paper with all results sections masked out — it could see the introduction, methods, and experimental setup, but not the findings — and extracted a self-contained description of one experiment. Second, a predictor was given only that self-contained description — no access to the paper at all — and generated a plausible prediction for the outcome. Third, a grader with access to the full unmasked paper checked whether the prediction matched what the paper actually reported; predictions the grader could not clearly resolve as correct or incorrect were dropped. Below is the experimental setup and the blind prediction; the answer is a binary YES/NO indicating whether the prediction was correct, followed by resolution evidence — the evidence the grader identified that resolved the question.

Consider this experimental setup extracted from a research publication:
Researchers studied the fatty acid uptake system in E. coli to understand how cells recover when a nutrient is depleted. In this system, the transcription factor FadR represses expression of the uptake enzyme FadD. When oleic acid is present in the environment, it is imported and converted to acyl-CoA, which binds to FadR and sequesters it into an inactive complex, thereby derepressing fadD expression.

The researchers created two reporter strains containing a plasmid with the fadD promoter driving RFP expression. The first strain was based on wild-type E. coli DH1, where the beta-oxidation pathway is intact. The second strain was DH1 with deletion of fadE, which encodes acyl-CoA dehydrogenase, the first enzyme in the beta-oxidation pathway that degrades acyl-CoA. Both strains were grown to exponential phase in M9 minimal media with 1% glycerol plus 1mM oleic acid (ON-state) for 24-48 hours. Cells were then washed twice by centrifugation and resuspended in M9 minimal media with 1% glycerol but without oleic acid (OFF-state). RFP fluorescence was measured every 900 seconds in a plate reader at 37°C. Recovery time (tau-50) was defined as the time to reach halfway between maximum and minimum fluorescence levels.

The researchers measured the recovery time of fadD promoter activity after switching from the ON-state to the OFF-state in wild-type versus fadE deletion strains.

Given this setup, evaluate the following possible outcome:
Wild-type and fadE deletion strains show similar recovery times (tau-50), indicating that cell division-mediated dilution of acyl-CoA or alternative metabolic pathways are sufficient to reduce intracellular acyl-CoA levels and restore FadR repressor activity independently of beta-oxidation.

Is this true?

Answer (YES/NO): NO